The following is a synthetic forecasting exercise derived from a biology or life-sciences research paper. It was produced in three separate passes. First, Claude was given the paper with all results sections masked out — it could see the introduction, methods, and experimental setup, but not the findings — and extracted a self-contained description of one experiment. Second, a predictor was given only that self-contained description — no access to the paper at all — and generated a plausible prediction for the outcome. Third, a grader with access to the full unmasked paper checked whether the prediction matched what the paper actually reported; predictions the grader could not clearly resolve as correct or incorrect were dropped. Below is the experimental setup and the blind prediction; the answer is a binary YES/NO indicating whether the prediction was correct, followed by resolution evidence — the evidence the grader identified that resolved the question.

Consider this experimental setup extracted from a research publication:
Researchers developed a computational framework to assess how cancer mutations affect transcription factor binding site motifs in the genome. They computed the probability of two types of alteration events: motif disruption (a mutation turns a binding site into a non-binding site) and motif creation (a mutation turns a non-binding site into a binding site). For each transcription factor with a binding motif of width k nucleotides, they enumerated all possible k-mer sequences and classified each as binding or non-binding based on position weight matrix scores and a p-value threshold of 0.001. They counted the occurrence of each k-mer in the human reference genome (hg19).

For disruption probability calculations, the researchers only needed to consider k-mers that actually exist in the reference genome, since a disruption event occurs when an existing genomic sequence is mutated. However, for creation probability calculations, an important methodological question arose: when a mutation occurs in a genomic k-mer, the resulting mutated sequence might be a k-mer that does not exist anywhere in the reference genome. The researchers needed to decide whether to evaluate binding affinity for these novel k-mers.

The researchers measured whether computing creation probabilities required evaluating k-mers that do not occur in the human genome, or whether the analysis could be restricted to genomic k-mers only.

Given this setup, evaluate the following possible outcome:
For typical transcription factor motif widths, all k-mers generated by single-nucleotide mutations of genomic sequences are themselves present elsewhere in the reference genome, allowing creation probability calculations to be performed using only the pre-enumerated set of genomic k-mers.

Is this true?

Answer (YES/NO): NO